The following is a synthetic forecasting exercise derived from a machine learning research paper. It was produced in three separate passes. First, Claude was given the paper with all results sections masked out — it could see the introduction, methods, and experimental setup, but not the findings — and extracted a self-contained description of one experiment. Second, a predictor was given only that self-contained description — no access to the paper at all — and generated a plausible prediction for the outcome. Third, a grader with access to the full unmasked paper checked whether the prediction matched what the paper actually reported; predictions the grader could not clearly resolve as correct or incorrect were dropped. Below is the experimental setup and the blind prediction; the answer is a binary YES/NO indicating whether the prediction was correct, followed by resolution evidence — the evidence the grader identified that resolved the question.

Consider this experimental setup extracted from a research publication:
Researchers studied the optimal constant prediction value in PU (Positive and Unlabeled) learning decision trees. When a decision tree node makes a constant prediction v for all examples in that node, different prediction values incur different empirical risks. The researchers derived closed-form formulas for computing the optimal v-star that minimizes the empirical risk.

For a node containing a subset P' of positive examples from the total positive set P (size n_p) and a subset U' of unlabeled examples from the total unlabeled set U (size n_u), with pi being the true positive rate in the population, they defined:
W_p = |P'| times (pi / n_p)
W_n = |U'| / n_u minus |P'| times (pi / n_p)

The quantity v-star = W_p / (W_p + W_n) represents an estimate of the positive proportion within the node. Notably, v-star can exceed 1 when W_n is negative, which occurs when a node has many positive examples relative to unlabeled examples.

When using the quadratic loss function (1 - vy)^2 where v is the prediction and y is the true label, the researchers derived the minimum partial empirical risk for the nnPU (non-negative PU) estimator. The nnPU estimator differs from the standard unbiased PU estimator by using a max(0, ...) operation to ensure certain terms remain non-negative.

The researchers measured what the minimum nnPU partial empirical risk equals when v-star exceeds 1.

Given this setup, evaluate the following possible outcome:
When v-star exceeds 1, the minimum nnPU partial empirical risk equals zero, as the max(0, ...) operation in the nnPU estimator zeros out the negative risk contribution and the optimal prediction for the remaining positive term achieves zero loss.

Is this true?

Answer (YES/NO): YES